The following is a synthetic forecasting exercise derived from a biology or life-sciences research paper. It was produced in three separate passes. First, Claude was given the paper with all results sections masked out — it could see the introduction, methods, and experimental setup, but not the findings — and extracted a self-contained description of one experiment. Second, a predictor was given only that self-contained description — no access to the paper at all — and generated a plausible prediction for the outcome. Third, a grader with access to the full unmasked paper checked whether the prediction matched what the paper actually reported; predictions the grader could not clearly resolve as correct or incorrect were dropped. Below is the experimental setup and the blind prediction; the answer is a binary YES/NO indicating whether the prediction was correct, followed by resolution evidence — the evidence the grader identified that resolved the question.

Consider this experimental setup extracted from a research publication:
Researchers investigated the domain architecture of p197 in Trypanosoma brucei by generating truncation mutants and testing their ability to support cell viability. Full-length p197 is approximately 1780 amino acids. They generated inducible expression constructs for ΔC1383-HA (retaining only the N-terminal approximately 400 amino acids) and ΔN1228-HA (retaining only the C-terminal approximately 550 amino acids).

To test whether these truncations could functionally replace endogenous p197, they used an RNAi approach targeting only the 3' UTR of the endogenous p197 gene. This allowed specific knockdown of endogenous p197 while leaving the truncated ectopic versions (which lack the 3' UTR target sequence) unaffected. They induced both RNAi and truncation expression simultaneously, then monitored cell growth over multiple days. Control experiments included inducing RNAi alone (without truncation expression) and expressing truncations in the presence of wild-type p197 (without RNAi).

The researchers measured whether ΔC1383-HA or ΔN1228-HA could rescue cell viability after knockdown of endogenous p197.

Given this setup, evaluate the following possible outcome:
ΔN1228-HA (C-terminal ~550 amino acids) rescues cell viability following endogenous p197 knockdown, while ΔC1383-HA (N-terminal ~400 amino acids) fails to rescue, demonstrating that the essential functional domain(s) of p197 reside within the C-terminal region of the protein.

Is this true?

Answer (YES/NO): NO